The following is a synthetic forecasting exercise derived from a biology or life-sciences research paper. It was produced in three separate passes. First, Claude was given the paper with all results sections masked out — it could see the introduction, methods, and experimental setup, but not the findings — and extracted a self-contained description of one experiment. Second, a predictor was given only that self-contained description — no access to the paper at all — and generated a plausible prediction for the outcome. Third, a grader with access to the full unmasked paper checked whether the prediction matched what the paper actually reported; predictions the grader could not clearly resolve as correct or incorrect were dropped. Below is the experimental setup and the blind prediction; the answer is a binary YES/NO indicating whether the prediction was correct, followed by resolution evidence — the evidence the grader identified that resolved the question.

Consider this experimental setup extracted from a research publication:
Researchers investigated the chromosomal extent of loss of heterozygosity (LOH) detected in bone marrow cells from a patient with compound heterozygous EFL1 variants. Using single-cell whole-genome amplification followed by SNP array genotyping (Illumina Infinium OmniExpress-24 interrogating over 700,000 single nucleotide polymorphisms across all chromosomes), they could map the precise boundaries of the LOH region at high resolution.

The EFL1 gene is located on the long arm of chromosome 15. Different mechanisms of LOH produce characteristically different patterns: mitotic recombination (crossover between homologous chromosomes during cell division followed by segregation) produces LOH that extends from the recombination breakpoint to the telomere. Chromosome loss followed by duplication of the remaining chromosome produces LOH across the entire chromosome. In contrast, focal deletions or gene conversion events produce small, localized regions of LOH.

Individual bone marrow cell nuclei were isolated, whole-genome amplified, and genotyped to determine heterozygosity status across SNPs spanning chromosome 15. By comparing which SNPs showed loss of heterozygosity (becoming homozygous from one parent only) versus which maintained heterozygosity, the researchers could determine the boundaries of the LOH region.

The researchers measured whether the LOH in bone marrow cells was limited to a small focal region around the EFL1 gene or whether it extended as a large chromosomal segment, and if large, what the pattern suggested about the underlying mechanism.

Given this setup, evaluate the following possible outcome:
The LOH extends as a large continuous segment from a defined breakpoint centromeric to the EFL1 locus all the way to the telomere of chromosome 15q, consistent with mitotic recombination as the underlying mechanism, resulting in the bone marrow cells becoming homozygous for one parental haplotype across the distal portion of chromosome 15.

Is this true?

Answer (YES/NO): NO